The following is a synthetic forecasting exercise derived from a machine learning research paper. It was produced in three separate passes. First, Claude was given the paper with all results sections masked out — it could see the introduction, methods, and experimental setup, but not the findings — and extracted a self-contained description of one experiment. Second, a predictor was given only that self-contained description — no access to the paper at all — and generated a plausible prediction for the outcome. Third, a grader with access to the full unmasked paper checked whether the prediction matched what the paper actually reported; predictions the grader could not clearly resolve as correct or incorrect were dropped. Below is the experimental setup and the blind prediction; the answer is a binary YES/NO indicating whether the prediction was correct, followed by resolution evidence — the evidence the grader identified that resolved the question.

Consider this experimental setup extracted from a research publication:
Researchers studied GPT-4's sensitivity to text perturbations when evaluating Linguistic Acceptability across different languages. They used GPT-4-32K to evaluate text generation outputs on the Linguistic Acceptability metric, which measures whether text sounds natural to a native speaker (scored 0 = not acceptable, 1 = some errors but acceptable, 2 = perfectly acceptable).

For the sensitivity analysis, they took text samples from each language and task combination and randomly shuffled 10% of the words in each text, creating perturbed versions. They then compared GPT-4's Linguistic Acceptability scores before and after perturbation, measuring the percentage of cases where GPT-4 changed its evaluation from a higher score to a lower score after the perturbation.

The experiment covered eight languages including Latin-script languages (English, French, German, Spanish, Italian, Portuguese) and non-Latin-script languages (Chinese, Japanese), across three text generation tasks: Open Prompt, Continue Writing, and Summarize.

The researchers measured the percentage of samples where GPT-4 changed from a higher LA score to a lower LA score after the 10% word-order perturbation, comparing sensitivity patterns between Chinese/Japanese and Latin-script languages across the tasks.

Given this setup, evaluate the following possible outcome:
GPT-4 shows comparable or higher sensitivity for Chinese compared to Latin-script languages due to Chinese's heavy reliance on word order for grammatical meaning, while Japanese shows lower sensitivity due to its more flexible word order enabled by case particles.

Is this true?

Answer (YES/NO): NO